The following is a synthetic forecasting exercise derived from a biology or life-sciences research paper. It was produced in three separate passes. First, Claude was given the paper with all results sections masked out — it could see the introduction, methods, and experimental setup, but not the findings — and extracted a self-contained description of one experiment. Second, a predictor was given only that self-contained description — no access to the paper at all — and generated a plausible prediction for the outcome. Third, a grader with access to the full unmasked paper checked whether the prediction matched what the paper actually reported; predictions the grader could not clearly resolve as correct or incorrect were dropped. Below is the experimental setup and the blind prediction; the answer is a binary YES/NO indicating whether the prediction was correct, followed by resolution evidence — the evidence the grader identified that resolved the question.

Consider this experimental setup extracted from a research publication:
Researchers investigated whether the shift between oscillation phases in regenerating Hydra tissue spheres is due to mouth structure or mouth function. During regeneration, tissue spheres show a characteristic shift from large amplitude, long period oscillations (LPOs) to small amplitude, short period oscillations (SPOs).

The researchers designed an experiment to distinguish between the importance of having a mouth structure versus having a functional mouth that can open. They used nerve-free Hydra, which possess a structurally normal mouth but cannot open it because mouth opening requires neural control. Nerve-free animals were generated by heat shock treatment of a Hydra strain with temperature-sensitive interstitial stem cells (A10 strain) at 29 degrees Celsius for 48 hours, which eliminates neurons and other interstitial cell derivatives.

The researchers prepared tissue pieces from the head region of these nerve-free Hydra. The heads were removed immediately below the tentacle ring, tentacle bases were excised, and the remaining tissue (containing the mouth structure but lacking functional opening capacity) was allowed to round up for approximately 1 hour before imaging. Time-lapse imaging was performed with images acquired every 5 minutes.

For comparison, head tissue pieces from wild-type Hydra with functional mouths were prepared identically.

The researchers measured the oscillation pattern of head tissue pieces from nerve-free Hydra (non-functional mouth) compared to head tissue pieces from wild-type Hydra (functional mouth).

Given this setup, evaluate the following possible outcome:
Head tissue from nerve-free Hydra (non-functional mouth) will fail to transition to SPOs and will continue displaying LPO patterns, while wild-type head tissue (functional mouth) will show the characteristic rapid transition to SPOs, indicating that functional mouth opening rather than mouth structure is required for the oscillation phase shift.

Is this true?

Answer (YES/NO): YES